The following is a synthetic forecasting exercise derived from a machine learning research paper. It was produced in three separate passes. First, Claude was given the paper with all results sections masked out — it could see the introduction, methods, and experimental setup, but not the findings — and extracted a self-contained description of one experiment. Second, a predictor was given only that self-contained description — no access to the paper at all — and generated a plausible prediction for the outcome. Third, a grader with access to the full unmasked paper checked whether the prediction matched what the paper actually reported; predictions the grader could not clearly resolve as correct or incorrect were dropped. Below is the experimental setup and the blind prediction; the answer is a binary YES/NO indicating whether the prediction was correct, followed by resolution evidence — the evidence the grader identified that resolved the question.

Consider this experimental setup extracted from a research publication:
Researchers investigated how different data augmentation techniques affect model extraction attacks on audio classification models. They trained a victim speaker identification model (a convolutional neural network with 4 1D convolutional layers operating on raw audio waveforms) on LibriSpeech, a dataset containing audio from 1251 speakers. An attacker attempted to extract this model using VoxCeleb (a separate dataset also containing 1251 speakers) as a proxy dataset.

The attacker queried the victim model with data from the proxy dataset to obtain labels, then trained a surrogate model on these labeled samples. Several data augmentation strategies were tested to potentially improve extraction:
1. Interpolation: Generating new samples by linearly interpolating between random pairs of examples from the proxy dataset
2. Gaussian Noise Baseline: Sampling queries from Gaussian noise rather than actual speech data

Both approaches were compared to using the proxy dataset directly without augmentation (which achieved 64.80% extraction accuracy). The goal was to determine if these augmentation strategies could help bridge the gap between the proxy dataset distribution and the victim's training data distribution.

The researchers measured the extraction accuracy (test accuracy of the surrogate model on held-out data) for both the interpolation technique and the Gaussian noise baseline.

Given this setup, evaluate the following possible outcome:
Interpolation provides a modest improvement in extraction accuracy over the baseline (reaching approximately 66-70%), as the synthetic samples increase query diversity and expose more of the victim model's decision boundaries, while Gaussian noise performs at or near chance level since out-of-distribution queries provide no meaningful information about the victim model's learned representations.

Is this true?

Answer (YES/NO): NO